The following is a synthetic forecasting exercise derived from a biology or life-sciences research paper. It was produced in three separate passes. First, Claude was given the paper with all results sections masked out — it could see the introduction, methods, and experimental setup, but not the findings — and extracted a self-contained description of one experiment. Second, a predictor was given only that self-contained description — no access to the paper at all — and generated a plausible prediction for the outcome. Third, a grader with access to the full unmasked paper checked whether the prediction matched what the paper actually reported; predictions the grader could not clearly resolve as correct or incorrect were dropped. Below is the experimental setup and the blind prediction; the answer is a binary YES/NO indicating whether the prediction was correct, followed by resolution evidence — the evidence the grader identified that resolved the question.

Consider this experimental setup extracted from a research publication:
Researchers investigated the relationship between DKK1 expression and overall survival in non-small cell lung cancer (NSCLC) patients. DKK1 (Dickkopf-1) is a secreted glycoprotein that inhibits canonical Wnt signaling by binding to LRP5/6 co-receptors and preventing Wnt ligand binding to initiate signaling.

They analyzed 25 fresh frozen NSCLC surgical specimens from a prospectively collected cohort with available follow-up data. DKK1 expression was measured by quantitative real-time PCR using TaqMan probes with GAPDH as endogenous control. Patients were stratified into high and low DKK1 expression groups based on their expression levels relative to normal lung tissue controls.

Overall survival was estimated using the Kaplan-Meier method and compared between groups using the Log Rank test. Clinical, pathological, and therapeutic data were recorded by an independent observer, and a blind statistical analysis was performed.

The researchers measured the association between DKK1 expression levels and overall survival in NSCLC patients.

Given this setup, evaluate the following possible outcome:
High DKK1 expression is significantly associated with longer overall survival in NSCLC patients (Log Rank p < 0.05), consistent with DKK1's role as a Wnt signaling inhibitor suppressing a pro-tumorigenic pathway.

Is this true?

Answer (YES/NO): NO